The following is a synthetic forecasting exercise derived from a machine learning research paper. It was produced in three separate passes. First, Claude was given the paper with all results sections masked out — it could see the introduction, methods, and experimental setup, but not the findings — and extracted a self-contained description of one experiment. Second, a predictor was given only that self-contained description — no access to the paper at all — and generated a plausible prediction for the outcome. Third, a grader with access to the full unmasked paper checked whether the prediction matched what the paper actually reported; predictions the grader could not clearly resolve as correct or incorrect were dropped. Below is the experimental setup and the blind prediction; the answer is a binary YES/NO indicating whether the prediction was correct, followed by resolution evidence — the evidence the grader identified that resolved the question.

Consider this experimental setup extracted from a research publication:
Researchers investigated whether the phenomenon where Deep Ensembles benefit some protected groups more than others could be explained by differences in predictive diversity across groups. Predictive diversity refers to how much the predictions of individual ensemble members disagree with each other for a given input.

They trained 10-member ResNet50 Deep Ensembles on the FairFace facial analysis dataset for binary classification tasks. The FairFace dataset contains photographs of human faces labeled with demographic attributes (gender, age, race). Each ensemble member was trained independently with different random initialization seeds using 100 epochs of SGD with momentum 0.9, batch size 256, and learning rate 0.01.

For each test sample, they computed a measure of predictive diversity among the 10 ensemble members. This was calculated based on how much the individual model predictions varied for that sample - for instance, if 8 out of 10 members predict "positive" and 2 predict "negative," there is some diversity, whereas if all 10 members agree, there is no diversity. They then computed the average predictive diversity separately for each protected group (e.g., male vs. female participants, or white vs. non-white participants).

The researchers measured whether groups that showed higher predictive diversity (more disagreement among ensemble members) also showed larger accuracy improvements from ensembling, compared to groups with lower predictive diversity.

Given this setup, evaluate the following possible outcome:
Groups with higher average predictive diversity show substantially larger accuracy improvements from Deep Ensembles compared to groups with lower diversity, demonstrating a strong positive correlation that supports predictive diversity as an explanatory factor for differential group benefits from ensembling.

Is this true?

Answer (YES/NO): YES